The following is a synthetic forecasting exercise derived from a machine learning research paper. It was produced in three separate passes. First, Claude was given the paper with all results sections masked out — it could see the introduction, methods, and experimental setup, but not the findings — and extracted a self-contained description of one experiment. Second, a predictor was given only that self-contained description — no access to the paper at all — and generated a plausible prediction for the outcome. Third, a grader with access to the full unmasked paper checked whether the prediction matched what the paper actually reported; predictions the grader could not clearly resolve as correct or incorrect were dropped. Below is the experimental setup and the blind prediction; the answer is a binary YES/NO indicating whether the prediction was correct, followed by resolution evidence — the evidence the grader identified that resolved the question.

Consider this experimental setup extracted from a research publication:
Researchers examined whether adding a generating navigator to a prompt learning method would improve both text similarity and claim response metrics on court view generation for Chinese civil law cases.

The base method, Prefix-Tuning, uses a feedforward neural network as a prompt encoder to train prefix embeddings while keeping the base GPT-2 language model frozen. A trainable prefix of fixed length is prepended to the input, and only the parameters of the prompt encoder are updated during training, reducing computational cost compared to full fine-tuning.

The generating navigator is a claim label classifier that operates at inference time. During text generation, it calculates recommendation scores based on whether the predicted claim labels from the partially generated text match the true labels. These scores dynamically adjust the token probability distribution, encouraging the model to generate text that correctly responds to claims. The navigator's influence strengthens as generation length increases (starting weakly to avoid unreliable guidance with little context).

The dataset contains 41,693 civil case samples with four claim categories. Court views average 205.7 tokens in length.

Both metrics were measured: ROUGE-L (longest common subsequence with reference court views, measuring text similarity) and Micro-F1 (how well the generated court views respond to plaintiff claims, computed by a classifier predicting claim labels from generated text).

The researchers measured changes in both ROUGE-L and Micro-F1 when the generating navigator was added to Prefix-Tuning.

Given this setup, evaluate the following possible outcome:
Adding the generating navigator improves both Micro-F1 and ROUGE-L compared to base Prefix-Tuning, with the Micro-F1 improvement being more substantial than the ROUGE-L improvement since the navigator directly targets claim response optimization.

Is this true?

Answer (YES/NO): NO